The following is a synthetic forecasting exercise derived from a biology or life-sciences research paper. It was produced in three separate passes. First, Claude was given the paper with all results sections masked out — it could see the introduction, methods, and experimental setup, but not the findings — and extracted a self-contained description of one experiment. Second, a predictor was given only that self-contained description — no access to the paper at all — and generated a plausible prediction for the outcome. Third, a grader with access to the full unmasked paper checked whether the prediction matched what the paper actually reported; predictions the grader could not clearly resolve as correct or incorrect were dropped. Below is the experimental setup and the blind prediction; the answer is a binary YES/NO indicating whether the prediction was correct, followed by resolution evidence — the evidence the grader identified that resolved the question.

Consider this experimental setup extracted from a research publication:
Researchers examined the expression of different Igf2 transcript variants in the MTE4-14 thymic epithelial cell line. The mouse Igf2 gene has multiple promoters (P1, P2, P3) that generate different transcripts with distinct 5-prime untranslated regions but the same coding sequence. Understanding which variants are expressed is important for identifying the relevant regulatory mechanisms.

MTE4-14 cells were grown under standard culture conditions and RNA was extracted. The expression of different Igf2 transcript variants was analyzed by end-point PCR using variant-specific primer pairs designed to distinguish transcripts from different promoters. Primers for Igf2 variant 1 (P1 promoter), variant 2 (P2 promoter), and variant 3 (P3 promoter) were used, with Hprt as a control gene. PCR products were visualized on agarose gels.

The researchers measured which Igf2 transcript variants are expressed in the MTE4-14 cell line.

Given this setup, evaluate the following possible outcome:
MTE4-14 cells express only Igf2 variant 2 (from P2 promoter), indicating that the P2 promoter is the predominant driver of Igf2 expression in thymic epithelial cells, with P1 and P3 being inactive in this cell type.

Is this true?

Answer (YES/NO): NO